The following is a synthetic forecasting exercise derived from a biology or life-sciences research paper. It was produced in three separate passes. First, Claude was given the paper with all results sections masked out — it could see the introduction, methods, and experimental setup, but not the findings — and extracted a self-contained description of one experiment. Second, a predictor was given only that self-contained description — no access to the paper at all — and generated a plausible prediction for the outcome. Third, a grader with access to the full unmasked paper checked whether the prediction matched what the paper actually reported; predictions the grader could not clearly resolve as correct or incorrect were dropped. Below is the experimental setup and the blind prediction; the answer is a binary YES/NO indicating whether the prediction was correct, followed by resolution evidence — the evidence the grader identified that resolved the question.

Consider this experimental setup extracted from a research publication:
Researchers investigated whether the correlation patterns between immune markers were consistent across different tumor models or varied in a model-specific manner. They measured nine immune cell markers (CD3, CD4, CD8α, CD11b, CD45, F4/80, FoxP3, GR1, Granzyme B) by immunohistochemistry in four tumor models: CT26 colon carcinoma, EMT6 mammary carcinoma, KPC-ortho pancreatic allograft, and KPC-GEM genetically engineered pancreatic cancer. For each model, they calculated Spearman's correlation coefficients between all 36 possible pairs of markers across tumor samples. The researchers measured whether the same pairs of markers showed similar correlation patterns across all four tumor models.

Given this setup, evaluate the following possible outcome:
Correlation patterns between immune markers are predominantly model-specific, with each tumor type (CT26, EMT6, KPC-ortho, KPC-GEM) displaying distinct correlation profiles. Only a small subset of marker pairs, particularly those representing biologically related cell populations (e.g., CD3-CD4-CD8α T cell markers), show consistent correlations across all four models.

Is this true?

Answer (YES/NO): NO